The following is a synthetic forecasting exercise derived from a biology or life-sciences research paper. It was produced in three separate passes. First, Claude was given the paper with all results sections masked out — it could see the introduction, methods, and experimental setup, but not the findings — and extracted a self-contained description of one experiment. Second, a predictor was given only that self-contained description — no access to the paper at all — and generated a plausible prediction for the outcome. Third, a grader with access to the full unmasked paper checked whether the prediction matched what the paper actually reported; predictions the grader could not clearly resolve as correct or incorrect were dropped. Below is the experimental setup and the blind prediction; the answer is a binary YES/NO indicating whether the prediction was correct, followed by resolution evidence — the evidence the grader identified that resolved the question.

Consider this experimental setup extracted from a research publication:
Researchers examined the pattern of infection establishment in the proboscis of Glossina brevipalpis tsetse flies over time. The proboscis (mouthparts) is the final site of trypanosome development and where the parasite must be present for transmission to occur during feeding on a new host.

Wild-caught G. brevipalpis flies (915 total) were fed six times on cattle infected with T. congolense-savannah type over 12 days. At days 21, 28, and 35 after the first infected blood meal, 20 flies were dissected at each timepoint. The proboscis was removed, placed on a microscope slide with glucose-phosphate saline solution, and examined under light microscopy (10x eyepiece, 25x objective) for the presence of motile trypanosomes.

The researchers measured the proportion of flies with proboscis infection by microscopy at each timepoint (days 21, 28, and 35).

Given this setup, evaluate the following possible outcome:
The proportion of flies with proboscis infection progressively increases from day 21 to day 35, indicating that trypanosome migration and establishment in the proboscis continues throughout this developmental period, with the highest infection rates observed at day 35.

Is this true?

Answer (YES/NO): NO